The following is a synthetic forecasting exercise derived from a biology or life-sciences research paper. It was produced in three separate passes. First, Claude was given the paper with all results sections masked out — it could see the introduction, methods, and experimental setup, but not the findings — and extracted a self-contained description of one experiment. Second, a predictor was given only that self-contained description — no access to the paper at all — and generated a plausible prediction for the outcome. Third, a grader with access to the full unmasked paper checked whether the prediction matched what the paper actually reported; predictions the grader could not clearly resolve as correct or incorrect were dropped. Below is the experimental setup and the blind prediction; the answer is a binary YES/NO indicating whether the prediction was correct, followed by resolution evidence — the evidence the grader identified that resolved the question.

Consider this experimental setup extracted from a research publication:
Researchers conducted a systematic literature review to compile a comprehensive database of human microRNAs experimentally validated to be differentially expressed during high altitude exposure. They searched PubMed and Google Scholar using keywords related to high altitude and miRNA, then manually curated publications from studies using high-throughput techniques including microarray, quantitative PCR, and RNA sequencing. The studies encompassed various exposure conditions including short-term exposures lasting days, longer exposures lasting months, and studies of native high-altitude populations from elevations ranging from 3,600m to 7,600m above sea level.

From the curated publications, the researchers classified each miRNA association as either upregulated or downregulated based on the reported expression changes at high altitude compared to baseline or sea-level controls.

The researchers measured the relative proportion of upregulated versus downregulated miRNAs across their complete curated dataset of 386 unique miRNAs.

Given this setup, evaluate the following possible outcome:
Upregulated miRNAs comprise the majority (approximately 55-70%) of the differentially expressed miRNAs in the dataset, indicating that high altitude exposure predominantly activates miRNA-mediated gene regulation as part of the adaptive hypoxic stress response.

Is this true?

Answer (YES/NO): NO